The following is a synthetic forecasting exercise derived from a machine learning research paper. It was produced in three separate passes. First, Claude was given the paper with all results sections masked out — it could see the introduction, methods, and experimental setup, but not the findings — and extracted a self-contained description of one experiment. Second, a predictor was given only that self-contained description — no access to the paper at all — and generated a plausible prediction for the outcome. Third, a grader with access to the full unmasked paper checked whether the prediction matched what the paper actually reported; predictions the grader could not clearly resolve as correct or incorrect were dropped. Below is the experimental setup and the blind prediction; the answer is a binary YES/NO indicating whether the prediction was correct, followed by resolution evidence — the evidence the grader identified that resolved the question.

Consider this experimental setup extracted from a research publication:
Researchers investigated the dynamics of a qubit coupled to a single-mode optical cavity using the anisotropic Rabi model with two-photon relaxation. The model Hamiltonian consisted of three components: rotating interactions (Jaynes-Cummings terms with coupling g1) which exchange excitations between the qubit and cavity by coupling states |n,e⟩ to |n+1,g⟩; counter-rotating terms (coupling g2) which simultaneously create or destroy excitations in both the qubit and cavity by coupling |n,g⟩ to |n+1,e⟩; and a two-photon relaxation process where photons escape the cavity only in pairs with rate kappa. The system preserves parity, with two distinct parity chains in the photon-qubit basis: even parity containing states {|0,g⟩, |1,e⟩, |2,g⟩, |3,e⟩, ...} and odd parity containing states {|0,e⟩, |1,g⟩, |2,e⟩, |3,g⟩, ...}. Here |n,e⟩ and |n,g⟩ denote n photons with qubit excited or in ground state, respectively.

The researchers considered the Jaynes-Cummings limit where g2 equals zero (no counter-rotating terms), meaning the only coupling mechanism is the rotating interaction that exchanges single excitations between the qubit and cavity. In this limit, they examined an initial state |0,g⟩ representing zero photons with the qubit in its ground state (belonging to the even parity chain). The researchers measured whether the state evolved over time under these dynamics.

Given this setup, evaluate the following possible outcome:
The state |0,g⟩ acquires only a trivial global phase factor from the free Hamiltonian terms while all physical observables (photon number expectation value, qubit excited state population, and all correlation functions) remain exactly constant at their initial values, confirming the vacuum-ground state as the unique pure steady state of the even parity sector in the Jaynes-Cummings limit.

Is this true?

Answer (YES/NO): YES